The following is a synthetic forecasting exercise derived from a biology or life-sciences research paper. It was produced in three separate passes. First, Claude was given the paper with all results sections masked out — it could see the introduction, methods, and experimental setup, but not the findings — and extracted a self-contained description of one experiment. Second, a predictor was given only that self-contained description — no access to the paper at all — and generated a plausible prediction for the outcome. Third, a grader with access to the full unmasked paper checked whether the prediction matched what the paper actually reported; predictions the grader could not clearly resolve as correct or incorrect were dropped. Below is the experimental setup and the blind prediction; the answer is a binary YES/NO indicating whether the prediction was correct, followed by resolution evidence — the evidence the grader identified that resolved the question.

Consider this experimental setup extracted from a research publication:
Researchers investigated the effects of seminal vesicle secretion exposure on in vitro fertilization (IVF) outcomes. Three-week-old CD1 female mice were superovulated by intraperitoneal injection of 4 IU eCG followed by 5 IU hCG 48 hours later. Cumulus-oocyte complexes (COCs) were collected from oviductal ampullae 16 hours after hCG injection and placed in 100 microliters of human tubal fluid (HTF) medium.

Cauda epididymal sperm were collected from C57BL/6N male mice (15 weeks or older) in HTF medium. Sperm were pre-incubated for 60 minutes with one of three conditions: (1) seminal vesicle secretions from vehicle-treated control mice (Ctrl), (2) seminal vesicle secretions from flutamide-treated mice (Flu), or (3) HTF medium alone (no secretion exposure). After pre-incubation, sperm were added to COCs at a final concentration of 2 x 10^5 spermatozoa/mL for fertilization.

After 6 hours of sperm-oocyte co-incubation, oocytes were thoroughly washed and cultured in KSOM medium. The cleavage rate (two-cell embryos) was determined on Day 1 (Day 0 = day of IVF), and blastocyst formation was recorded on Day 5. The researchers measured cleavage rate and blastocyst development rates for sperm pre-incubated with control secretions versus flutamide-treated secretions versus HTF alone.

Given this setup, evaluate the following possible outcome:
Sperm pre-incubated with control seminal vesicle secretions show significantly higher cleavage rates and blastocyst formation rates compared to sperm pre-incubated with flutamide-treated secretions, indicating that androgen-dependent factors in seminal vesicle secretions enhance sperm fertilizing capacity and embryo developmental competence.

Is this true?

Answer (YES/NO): NO